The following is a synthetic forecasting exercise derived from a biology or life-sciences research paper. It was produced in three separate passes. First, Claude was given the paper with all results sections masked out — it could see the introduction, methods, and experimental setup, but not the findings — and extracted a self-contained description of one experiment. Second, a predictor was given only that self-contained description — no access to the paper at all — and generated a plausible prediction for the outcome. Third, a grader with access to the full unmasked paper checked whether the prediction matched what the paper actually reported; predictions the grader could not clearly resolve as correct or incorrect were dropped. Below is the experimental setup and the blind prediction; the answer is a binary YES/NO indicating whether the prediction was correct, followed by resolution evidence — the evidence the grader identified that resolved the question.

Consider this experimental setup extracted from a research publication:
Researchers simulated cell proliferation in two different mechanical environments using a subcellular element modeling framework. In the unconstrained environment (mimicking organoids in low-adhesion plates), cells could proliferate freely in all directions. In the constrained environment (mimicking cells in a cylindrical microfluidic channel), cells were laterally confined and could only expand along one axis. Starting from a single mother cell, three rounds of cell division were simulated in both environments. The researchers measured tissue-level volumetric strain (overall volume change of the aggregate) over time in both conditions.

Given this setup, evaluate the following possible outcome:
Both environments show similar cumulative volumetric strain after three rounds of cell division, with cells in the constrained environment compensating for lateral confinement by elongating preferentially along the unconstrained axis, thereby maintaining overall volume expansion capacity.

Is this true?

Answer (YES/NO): YES